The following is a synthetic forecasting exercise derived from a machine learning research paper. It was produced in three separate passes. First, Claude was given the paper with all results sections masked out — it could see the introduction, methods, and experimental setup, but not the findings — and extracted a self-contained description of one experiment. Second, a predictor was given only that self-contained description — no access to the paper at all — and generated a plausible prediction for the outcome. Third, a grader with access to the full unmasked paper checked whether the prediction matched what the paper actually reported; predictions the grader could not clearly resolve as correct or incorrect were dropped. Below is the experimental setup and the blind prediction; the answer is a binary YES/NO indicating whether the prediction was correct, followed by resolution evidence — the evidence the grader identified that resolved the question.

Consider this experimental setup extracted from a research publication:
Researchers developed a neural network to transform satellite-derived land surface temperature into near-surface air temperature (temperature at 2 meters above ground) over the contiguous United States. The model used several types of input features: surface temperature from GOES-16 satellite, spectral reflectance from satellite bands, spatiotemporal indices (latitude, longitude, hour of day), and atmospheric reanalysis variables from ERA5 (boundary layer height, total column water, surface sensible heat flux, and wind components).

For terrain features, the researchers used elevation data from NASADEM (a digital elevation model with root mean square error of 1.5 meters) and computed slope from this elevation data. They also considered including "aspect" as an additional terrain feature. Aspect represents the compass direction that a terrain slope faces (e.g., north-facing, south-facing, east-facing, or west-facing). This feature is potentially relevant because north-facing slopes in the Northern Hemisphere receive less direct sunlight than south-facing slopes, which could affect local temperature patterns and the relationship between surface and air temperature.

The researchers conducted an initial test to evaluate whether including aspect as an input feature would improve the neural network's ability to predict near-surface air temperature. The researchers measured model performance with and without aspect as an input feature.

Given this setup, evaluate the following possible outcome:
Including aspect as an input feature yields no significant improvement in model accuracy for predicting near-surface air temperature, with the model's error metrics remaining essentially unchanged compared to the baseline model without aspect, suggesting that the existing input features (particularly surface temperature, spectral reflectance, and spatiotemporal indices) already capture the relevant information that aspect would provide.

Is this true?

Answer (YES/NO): NO